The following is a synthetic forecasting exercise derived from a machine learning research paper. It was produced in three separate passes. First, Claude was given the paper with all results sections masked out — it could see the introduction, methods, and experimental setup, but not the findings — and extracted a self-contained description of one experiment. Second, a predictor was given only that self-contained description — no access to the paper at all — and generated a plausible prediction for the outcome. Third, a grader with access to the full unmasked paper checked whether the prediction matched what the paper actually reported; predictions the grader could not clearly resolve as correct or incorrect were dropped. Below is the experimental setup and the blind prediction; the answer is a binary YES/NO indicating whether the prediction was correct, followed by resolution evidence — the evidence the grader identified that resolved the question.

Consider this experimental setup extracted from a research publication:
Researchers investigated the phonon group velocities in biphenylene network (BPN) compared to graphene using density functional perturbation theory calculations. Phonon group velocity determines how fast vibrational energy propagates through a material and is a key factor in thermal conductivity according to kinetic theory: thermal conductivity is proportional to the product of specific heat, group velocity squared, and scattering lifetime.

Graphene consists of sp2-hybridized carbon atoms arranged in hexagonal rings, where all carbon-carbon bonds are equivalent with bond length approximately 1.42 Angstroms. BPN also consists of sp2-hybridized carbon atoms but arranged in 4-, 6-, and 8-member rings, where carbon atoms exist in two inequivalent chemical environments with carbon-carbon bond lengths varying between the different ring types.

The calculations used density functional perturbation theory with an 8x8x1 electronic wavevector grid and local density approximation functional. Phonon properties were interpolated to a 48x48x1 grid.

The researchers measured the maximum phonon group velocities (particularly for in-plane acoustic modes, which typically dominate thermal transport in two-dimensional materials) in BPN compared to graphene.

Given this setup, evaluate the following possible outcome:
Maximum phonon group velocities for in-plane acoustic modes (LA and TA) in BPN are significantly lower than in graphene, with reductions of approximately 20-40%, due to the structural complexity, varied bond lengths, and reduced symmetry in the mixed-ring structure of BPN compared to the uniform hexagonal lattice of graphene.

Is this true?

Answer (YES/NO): NO